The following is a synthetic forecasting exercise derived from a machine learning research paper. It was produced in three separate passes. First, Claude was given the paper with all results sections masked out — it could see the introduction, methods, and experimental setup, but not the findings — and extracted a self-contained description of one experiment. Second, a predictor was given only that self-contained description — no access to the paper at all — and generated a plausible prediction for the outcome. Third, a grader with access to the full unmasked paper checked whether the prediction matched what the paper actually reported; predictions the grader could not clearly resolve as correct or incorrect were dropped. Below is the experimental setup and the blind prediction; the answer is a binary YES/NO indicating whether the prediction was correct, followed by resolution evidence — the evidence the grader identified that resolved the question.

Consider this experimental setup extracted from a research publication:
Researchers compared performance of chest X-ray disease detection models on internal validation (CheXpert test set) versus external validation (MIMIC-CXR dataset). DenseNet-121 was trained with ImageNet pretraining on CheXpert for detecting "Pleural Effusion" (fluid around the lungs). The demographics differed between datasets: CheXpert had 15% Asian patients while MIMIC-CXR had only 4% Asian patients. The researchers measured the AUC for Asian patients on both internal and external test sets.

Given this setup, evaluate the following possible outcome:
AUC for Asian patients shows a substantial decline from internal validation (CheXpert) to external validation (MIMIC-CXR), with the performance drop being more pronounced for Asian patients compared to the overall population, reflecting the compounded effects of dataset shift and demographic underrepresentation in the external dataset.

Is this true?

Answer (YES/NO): NO